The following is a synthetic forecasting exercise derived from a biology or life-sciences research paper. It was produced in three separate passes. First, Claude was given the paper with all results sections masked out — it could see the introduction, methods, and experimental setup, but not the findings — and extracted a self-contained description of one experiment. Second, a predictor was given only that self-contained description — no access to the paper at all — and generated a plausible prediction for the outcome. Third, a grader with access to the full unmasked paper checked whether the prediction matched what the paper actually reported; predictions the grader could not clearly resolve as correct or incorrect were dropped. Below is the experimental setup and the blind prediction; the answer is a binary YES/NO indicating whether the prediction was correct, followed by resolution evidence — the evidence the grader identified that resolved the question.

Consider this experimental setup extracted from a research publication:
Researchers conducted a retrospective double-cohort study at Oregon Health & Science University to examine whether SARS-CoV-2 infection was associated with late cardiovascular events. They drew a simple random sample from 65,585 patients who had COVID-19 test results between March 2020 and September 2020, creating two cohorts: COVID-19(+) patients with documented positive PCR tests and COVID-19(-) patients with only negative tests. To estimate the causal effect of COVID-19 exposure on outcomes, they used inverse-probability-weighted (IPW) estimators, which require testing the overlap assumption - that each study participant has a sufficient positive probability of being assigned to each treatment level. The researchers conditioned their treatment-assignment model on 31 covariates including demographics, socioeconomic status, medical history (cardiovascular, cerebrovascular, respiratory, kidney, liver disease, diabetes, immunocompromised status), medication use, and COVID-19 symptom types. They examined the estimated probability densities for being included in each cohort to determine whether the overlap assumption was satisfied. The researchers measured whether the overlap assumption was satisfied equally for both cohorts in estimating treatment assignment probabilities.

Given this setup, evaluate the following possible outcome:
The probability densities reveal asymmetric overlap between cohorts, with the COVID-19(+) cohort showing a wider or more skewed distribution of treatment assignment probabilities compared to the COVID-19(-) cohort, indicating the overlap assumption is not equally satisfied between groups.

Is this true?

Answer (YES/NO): NO